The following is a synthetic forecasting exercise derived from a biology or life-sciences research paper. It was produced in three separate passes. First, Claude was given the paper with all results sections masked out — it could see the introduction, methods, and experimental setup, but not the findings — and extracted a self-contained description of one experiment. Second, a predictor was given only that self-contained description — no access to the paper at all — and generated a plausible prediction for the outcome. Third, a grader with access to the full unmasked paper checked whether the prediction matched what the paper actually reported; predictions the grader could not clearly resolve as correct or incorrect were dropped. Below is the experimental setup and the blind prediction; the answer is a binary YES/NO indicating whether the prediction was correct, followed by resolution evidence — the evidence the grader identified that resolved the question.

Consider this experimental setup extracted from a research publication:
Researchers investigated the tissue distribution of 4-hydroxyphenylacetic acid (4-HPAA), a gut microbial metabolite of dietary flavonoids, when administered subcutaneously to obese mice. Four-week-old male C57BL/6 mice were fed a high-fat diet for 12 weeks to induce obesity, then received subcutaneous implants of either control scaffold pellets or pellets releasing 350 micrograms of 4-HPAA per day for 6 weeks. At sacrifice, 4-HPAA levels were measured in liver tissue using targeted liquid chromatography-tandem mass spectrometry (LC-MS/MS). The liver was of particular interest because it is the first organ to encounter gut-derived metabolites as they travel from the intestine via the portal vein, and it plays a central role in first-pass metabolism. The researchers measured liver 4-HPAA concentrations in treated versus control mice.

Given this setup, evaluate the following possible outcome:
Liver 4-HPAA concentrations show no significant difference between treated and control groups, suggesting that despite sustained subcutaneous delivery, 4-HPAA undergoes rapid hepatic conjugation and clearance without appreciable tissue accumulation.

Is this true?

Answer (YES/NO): NO